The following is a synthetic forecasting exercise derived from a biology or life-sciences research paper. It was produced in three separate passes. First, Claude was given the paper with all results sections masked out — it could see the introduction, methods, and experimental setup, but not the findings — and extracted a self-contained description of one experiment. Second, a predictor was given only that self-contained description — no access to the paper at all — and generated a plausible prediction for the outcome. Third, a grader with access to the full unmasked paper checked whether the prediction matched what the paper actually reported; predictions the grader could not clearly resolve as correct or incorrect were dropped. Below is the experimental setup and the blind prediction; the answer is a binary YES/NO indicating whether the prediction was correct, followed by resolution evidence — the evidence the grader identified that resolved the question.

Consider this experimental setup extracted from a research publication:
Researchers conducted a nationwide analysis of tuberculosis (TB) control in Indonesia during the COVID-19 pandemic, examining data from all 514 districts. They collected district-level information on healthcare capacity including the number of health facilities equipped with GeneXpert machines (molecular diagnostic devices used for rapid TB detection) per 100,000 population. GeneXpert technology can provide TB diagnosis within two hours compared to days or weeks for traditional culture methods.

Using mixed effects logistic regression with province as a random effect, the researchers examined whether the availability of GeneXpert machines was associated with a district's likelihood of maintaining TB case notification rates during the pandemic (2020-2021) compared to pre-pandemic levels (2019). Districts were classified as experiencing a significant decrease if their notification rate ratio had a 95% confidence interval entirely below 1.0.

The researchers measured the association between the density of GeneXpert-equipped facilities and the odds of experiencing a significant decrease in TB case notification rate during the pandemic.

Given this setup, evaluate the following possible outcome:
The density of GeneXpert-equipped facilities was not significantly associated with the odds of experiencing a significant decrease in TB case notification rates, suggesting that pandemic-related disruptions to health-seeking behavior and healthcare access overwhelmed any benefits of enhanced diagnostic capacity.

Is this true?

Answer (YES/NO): NO